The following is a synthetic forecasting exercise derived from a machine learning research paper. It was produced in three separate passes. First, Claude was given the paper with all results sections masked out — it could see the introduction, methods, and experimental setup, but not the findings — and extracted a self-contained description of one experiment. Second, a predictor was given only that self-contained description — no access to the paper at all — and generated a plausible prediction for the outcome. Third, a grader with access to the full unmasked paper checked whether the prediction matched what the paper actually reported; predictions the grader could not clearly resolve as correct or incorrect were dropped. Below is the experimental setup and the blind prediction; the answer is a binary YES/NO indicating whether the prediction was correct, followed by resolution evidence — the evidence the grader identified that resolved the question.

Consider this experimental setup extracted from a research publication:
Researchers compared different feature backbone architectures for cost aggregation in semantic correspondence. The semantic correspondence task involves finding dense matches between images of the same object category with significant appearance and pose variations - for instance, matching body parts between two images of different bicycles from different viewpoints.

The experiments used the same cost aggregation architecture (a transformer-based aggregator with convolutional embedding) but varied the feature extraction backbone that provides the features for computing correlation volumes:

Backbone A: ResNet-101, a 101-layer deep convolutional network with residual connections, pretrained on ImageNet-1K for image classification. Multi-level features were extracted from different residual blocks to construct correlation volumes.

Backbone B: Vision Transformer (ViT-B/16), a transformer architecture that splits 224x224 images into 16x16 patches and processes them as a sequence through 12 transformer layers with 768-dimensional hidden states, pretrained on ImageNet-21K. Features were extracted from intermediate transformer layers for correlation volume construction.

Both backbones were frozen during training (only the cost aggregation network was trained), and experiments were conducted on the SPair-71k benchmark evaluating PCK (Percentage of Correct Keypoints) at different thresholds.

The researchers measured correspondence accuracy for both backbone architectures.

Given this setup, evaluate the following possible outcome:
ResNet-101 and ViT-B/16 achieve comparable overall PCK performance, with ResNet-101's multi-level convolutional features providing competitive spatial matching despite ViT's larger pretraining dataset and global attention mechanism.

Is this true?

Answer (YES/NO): YES